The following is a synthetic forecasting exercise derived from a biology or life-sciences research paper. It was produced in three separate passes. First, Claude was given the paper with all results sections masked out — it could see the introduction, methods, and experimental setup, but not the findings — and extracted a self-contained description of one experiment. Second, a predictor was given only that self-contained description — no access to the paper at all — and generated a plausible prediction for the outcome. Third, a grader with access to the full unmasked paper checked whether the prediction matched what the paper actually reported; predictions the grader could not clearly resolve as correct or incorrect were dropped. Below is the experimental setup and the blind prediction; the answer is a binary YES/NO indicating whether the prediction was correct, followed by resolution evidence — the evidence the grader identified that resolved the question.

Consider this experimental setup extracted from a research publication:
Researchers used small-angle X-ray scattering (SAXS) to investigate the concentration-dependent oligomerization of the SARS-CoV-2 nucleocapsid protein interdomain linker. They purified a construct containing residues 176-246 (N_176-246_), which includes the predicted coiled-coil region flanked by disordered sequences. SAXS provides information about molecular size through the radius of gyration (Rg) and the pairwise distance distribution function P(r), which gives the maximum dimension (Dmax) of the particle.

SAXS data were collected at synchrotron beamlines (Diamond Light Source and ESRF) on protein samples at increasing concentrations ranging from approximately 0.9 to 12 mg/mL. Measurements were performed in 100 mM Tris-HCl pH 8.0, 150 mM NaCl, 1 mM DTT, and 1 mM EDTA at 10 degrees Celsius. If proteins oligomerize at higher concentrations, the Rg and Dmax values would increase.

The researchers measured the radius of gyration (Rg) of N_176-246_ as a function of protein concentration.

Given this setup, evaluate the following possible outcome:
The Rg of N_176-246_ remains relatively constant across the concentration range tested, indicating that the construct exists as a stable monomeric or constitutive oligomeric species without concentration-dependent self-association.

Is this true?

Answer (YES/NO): NO